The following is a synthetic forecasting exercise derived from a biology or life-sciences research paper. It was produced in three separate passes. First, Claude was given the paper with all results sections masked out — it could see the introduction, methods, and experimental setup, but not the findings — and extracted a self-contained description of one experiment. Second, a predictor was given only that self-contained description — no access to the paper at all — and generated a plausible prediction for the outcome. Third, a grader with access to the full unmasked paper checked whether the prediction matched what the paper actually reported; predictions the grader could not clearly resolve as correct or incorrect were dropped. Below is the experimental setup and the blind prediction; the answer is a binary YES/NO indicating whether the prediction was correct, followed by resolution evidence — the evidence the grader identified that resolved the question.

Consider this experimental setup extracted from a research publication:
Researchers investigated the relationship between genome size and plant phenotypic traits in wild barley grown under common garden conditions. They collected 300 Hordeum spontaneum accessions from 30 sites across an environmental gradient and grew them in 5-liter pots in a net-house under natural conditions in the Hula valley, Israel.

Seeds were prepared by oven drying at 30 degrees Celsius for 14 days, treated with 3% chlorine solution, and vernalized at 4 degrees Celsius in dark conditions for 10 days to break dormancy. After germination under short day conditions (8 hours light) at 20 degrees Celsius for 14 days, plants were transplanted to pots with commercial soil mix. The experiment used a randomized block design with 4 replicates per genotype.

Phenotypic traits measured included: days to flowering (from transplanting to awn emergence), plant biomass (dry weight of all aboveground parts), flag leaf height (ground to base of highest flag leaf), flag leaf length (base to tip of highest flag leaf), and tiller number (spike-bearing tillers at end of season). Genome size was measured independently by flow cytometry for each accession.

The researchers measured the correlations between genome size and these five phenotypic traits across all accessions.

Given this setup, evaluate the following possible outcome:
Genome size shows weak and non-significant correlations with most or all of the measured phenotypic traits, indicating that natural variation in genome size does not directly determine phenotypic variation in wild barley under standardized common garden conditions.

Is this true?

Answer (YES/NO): NO